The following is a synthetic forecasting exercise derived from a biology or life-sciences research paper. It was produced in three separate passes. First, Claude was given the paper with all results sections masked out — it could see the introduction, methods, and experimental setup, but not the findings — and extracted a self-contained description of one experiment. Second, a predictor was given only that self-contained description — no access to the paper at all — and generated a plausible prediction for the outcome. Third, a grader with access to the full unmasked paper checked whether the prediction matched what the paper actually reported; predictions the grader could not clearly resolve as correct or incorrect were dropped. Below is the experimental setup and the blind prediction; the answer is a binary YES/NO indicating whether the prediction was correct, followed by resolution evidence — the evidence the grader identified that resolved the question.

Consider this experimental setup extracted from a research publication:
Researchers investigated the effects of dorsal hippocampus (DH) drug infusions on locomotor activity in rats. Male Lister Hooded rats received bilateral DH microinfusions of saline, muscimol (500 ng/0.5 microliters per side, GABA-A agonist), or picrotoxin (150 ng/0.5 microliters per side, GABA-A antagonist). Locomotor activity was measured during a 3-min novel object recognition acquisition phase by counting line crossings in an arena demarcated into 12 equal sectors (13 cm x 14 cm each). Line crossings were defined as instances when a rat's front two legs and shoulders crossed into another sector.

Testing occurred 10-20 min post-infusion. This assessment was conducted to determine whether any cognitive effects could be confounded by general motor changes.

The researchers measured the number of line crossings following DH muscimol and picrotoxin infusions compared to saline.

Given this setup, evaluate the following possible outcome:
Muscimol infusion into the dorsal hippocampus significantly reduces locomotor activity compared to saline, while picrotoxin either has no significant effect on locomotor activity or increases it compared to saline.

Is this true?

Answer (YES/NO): NO